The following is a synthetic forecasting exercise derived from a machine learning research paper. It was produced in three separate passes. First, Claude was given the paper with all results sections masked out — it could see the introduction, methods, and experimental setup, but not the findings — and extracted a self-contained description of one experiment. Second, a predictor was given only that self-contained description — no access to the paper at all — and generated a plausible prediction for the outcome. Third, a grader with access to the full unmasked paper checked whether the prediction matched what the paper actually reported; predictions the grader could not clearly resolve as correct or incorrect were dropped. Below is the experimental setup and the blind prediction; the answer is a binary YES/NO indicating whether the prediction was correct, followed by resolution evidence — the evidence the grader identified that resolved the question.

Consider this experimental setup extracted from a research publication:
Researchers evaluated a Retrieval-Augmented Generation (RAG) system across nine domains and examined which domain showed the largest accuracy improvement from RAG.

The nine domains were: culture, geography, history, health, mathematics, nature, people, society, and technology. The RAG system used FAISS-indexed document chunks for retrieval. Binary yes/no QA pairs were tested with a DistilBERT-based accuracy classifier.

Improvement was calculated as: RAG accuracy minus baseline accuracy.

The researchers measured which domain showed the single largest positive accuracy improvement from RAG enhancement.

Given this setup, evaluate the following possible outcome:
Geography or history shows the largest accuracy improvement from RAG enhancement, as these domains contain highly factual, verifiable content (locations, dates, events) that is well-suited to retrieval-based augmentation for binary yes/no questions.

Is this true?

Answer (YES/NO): NO